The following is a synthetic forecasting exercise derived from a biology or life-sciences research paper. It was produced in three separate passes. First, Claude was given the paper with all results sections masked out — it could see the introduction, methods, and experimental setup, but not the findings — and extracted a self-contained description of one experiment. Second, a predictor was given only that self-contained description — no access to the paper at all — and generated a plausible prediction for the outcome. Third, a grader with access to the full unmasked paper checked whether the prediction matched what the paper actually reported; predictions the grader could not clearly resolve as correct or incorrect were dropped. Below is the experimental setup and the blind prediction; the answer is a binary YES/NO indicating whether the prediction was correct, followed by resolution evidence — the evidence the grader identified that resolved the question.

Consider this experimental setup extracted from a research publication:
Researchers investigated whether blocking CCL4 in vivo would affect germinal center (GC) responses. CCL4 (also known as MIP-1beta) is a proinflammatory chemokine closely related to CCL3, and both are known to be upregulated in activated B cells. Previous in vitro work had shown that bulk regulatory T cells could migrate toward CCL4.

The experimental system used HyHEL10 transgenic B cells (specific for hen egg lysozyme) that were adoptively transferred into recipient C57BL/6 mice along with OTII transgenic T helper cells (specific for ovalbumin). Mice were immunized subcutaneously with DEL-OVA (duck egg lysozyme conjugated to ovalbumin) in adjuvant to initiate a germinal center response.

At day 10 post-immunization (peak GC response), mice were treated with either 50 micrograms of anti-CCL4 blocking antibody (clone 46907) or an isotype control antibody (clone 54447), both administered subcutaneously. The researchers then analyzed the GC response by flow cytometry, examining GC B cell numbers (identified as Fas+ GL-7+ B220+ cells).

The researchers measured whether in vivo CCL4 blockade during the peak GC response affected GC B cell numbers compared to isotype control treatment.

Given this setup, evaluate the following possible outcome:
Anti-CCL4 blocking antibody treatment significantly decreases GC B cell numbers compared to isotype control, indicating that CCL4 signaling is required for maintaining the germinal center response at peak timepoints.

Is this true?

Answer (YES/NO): NO